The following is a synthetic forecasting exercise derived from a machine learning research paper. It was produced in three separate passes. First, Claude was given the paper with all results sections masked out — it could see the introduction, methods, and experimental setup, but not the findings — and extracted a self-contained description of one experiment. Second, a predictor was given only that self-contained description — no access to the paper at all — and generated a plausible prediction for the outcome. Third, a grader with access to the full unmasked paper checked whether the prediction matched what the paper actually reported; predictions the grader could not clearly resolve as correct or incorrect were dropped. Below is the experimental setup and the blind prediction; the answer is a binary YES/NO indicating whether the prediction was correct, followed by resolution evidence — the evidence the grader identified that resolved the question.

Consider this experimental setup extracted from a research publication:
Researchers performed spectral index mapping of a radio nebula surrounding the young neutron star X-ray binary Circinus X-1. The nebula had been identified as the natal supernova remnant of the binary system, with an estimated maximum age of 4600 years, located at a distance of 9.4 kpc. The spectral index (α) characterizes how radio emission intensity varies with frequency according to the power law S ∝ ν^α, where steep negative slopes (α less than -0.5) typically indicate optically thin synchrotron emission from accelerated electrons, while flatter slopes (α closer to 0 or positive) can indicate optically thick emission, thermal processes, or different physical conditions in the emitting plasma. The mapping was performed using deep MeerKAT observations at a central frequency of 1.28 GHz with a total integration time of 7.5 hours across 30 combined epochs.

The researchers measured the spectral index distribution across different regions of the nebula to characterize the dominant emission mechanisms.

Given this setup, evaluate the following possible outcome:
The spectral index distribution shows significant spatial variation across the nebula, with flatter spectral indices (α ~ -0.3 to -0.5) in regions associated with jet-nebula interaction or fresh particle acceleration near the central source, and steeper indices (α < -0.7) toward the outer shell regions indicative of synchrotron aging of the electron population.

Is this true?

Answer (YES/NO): NO